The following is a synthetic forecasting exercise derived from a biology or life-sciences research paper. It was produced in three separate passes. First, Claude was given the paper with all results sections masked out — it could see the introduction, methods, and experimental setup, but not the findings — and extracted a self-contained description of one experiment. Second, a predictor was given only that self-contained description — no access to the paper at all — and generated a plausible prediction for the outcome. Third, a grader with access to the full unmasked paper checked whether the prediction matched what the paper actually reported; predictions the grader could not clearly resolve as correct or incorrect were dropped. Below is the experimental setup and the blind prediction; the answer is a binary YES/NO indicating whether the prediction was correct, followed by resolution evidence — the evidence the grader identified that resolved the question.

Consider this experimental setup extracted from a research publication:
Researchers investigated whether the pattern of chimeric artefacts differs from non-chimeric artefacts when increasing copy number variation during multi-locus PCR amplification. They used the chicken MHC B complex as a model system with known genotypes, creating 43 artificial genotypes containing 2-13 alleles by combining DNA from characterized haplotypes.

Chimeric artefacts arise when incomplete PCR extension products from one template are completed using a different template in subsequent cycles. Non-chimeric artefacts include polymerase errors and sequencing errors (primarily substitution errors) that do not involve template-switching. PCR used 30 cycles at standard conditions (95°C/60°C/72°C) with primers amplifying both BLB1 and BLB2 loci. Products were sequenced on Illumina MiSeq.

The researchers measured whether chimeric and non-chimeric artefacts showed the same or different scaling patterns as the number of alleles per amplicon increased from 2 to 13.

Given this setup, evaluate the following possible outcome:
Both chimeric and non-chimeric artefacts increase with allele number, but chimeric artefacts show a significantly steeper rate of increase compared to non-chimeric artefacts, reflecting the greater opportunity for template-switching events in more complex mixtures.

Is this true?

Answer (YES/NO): NO